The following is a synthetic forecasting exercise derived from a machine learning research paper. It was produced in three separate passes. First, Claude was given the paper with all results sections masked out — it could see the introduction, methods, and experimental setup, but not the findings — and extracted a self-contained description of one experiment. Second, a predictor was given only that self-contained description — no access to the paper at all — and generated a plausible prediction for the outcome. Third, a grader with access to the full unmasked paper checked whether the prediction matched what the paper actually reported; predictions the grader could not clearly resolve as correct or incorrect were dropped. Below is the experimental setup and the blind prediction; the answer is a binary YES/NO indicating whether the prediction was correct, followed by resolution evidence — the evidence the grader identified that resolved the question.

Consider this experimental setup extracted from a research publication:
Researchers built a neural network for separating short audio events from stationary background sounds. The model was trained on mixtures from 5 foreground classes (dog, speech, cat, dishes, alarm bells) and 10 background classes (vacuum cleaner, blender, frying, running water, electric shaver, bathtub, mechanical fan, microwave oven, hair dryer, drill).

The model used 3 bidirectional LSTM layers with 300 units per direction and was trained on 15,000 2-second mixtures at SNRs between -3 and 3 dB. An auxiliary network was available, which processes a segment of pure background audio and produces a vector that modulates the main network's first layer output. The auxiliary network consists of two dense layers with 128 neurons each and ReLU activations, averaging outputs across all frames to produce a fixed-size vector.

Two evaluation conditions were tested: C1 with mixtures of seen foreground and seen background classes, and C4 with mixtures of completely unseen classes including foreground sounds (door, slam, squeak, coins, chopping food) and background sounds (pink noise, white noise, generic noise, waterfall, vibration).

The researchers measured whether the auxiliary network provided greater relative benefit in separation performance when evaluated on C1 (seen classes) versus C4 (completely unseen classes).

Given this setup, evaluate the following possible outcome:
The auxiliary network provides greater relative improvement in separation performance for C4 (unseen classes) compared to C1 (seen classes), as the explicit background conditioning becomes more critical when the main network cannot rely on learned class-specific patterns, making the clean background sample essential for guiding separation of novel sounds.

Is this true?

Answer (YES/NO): NO